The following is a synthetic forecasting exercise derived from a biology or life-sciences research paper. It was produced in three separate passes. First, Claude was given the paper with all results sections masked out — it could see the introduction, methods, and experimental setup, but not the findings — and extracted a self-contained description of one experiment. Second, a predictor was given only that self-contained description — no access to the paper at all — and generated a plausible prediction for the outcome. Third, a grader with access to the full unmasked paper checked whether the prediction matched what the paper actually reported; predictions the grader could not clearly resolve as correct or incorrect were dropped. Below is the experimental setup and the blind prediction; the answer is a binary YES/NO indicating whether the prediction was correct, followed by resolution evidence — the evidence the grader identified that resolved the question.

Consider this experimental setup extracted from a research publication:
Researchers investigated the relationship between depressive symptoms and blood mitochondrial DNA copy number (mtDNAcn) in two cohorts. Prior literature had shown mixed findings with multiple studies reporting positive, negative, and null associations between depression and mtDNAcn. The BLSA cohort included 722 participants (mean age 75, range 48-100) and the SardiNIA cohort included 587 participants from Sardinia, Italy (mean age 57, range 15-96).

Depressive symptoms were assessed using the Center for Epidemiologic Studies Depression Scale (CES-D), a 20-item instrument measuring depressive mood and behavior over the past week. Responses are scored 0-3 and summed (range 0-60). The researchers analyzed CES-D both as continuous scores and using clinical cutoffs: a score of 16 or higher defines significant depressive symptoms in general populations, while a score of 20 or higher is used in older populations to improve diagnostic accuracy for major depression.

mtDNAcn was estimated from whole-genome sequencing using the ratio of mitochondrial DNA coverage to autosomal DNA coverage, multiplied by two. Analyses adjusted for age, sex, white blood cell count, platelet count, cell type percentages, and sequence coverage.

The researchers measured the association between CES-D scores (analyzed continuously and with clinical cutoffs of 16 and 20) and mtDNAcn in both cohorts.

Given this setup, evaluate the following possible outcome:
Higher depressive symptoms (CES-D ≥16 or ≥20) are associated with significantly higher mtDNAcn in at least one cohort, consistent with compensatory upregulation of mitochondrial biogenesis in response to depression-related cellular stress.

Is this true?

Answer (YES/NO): NO